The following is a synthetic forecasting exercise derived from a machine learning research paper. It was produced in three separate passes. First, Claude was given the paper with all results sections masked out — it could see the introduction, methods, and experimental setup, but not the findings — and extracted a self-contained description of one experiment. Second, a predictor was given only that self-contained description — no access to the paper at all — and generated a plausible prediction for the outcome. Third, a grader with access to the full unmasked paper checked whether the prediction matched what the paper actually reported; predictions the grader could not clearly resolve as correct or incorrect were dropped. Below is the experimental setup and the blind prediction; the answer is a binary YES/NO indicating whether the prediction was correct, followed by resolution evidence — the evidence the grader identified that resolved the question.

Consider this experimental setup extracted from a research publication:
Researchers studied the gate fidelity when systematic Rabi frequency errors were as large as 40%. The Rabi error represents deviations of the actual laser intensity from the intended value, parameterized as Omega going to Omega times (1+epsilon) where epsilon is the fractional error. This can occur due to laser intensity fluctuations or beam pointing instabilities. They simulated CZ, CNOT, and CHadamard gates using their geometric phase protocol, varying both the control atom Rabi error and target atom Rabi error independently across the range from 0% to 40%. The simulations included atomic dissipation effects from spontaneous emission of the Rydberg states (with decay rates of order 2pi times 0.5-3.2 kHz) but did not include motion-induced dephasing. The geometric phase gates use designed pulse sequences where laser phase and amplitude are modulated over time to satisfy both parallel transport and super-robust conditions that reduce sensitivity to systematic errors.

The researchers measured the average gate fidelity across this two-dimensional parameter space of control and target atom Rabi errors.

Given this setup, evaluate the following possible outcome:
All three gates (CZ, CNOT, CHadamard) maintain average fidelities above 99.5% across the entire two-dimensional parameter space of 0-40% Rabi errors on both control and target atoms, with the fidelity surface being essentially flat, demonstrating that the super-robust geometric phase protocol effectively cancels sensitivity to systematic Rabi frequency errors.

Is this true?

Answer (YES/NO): NO